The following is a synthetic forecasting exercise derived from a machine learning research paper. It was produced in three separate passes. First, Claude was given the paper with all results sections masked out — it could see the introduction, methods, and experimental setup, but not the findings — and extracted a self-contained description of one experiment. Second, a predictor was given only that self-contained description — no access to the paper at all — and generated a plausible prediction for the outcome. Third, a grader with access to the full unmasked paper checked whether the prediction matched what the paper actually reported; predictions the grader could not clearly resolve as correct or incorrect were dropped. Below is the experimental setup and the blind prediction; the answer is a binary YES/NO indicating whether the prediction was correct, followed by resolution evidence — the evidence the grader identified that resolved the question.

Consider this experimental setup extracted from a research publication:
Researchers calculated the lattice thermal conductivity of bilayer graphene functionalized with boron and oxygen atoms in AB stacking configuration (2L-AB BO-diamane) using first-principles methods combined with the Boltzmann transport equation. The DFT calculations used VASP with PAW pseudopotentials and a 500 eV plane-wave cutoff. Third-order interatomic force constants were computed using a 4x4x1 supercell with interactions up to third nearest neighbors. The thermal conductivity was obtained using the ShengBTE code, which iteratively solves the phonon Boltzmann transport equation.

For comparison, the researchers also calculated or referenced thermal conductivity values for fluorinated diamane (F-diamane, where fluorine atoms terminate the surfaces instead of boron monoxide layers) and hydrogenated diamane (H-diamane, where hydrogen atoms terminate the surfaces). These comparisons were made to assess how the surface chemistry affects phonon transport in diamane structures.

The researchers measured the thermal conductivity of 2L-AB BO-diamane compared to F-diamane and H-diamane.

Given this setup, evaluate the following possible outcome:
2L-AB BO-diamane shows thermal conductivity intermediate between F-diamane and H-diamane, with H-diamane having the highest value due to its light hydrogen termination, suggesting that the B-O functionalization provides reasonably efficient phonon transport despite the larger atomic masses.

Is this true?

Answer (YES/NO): NO